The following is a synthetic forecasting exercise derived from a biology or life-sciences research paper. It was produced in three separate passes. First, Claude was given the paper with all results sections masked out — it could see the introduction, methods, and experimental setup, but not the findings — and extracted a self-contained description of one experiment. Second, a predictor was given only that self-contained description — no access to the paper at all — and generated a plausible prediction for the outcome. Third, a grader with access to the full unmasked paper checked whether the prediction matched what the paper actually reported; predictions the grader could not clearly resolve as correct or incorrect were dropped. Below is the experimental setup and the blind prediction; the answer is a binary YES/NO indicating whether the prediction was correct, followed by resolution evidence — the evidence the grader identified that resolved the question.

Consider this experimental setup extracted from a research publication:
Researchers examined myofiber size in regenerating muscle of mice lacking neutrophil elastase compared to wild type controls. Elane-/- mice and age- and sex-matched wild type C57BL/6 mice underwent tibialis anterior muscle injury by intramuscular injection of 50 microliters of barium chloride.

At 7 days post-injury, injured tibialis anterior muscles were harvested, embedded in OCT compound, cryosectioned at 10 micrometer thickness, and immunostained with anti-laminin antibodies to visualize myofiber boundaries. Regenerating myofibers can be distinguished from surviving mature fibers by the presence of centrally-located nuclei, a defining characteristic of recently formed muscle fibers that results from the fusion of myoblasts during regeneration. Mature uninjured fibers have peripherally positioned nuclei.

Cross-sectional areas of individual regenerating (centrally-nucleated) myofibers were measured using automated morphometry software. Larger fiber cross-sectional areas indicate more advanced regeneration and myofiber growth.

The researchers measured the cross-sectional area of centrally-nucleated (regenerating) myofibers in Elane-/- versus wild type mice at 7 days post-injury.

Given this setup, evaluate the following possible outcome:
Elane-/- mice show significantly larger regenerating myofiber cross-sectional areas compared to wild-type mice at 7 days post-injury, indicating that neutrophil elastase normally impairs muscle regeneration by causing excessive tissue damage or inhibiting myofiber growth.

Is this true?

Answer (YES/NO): NO